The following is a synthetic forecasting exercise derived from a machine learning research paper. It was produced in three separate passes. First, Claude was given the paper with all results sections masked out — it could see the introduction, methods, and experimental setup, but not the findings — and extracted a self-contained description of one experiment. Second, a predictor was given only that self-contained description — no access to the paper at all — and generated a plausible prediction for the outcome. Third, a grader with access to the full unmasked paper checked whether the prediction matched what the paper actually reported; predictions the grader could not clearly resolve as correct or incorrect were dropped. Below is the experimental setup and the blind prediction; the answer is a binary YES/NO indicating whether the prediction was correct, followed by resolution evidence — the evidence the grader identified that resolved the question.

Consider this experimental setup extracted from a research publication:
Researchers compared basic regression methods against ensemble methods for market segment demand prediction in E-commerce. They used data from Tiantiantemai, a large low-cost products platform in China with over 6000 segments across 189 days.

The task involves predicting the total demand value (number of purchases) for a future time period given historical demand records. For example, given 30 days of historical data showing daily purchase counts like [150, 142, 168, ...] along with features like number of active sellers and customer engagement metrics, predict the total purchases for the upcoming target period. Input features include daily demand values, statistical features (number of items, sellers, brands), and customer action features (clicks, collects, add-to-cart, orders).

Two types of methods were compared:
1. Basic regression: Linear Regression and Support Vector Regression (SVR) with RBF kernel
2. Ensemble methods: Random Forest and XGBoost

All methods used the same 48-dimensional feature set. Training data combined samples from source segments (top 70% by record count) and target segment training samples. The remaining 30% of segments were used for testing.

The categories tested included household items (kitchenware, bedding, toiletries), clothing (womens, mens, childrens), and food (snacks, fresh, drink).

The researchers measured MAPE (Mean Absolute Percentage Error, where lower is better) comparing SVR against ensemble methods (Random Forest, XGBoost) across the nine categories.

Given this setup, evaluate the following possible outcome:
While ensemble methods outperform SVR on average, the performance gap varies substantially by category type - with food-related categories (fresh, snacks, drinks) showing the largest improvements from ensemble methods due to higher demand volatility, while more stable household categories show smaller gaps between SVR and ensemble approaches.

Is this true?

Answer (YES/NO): NO